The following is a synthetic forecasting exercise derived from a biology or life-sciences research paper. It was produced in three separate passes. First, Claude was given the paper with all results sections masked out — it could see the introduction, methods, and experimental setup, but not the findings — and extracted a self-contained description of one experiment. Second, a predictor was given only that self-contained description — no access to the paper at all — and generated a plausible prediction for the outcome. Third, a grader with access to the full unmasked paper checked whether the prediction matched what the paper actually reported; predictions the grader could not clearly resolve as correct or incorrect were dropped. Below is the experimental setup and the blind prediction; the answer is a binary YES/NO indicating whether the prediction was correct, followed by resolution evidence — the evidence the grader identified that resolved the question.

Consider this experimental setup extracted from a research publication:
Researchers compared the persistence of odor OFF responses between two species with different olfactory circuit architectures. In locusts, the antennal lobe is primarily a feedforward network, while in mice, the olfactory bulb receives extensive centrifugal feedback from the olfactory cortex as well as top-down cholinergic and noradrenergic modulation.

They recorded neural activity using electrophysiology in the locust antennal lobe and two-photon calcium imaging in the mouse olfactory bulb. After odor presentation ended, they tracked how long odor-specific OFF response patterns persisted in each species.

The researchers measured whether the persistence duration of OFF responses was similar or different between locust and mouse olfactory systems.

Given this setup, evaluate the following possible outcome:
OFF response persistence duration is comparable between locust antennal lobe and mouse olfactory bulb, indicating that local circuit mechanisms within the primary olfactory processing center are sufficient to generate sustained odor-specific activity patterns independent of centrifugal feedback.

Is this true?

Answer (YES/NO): NO